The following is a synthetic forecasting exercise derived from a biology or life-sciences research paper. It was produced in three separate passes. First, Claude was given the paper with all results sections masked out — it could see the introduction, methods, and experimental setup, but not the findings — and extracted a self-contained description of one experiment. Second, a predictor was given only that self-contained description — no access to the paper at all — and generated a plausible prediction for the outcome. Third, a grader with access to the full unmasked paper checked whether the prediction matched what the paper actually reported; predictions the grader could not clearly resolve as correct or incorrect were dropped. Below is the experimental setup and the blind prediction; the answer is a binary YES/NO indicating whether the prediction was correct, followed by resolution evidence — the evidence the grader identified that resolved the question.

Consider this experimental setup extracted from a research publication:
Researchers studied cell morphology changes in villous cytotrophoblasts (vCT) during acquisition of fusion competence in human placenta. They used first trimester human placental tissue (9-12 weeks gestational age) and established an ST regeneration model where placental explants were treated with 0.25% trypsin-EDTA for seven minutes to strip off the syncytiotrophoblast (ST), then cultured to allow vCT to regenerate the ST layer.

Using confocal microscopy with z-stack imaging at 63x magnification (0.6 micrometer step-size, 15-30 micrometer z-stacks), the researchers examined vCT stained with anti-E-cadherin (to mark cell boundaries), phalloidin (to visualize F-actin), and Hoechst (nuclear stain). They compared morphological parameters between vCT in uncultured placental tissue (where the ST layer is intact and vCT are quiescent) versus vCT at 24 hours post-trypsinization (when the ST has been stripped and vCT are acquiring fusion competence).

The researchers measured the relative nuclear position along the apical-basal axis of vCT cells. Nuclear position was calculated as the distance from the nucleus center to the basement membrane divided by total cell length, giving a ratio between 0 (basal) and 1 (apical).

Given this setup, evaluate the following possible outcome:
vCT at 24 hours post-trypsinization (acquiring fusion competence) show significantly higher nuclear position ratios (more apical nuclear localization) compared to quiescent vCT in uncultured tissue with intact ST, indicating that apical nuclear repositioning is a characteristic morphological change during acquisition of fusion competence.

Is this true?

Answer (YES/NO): NO